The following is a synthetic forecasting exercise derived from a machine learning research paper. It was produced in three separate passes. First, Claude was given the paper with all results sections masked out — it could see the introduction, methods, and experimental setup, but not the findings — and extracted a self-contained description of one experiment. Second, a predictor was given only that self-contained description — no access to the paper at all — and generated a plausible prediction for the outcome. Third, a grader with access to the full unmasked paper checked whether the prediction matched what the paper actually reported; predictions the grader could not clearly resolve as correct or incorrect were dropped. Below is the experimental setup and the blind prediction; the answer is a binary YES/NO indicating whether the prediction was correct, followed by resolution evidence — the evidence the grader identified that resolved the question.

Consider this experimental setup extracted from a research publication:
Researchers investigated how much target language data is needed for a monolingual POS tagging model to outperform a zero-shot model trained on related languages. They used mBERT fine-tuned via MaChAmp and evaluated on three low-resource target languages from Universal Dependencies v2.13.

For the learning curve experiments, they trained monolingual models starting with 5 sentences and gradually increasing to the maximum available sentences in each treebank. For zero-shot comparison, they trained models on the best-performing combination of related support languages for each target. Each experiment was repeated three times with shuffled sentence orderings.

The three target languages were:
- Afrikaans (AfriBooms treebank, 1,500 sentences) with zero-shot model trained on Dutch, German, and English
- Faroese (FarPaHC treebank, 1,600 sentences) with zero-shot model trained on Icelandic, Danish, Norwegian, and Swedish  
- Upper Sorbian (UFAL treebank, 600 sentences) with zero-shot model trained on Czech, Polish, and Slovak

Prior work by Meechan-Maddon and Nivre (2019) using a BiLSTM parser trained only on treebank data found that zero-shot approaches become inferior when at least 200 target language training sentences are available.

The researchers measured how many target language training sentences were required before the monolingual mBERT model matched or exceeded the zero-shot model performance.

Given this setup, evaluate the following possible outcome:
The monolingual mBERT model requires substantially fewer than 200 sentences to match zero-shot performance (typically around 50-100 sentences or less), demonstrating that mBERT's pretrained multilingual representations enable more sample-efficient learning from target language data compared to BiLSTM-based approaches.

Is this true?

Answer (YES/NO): YES